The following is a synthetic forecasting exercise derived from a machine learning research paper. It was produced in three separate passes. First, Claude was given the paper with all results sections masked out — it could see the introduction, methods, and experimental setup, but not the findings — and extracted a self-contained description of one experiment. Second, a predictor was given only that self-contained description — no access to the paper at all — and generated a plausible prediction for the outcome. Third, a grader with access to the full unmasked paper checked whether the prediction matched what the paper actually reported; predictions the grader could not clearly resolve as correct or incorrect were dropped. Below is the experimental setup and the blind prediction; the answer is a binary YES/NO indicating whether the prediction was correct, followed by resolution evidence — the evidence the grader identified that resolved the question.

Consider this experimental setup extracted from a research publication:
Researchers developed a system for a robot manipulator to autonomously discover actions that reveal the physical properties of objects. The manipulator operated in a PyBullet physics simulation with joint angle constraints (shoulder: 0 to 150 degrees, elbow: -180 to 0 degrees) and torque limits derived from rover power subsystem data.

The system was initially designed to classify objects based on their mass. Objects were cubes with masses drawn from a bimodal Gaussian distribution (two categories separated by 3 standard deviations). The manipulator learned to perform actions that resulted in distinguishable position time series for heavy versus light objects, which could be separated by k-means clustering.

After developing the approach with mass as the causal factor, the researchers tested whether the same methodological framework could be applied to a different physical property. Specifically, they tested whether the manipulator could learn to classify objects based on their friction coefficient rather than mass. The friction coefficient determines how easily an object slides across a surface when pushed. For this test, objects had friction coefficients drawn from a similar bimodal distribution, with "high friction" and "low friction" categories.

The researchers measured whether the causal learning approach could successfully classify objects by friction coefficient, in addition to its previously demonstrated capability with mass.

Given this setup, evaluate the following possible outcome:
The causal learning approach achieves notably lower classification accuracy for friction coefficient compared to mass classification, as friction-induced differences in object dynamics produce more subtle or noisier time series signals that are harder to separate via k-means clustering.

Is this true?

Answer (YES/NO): NO